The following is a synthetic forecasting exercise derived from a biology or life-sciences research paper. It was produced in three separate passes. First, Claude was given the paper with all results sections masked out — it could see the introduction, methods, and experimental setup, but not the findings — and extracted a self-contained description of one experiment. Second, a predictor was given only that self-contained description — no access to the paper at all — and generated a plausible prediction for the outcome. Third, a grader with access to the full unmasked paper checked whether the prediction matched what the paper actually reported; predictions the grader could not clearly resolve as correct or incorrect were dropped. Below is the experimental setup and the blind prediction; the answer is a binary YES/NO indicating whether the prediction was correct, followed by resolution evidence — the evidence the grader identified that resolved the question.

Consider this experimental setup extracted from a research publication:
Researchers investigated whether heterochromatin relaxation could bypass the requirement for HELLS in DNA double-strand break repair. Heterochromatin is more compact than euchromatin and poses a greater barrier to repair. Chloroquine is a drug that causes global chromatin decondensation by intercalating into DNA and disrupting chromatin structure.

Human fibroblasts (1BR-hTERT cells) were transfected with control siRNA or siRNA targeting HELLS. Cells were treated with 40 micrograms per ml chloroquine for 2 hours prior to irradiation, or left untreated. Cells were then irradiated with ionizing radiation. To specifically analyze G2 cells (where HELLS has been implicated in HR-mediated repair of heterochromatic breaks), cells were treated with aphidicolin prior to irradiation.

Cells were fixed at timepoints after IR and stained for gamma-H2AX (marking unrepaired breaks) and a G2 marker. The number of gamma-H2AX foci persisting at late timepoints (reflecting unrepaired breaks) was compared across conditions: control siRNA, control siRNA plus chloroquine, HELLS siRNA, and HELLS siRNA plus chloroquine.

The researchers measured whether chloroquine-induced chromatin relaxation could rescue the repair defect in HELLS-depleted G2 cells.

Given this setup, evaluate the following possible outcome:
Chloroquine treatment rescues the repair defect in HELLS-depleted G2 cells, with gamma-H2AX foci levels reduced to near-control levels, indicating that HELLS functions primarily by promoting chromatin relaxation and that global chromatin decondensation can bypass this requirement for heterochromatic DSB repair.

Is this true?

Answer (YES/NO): YES